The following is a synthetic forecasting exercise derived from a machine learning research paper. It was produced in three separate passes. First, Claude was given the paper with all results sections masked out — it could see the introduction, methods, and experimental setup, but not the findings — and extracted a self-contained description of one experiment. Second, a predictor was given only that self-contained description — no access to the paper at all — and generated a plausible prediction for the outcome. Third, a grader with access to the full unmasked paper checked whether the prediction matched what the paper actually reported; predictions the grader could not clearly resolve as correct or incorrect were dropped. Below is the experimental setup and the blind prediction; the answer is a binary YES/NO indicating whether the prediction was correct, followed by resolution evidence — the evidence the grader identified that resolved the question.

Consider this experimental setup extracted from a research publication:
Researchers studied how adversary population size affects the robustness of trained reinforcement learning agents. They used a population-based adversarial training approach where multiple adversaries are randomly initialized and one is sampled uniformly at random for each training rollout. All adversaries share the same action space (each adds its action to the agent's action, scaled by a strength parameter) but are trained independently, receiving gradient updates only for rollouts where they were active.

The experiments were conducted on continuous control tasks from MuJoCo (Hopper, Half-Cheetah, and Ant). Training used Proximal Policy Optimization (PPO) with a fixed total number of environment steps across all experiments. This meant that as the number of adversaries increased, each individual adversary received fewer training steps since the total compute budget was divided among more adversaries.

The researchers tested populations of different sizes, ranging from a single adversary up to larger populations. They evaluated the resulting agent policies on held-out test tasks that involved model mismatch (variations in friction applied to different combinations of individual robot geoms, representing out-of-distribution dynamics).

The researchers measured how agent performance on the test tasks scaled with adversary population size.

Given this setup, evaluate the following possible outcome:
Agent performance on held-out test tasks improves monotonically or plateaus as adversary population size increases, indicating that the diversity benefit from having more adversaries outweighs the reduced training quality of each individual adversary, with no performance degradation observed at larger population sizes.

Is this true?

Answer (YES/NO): NO